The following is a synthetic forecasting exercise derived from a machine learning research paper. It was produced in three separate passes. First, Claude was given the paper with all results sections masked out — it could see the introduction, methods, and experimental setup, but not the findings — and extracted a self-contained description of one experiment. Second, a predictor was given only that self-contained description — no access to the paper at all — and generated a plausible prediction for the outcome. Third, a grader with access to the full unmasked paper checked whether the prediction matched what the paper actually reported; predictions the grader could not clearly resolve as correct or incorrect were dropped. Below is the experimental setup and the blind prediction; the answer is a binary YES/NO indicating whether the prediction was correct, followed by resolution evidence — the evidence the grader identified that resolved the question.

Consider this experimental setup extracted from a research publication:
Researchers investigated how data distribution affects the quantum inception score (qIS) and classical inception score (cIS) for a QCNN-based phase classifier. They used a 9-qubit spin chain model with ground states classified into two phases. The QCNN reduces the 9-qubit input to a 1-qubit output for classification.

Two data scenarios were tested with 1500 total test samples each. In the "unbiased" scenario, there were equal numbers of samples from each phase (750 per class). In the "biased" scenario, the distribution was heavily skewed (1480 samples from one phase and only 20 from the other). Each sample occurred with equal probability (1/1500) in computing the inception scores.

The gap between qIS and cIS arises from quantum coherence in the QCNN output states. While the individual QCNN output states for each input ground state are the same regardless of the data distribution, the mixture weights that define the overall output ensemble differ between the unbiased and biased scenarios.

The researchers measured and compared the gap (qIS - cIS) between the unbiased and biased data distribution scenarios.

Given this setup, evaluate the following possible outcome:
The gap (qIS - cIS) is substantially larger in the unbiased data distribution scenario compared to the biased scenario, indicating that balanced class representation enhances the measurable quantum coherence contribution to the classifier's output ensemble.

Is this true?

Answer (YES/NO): YES